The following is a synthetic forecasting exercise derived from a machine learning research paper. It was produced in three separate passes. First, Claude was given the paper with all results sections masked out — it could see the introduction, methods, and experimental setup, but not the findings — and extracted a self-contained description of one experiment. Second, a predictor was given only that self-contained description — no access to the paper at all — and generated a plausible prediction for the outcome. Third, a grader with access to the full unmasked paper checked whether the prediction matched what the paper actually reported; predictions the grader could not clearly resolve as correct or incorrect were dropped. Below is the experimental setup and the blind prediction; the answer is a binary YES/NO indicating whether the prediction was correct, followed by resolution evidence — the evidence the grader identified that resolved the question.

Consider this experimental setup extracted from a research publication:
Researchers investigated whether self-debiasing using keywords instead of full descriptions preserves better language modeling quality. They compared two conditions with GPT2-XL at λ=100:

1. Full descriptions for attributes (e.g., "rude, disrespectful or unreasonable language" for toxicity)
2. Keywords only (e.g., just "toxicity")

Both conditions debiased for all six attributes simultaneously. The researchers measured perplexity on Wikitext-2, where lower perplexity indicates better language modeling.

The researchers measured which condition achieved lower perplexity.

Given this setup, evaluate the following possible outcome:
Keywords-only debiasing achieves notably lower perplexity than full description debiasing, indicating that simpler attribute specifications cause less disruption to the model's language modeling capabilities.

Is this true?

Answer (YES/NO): YES